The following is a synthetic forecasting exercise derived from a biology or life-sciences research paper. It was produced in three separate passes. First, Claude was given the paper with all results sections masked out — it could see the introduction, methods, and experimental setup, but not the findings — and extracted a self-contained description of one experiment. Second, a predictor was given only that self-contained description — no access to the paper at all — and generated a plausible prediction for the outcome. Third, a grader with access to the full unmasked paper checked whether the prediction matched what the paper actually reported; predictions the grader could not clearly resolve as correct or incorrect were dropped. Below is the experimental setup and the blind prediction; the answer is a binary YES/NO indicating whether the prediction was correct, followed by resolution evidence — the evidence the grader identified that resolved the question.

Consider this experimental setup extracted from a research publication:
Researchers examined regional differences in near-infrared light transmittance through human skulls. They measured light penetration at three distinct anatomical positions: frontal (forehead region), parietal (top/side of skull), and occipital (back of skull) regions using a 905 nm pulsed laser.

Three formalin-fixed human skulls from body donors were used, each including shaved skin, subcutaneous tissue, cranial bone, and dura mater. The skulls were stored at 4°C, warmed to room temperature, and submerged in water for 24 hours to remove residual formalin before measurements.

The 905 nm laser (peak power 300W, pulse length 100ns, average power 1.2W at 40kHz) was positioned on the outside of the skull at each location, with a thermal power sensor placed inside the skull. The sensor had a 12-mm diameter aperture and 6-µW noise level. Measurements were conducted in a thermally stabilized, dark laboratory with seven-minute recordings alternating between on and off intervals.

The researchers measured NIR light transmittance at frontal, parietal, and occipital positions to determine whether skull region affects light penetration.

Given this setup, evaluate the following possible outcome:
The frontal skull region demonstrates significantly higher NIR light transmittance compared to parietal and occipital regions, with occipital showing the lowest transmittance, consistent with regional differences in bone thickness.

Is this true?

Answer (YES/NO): NO